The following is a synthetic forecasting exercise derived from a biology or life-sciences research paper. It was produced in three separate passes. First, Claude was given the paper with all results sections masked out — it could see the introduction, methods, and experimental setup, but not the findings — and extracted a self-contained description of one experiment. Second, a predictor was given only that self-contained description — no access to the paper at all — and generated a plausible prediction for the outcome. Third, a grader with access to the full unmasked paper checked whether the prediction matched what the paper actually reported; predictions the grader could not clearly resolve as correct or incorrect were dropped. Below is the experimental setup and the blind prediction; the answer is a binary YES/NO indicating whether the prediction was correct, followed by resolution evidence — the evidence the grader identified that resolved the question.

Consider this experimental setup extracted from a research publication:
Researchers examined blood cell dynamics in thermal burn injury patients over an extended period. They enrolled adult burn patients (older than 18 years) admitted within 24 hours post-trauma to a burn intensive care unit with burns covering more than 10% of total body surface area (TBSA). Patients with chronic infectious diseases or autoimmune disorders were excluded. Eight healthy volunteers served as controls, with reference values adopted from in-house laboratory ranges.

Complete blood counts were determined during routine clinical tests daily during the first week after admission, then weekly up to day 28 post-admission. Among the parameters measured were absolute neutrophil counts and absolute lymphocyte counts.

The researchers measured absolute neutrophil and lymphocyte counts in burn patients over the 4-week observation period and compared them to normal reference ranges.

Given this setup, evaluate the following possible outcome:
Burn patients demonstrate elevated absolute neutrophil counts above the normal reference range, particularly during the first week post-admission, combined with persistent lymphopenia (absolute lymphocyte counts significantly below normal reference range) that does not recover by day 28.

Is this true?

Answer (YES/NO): NO